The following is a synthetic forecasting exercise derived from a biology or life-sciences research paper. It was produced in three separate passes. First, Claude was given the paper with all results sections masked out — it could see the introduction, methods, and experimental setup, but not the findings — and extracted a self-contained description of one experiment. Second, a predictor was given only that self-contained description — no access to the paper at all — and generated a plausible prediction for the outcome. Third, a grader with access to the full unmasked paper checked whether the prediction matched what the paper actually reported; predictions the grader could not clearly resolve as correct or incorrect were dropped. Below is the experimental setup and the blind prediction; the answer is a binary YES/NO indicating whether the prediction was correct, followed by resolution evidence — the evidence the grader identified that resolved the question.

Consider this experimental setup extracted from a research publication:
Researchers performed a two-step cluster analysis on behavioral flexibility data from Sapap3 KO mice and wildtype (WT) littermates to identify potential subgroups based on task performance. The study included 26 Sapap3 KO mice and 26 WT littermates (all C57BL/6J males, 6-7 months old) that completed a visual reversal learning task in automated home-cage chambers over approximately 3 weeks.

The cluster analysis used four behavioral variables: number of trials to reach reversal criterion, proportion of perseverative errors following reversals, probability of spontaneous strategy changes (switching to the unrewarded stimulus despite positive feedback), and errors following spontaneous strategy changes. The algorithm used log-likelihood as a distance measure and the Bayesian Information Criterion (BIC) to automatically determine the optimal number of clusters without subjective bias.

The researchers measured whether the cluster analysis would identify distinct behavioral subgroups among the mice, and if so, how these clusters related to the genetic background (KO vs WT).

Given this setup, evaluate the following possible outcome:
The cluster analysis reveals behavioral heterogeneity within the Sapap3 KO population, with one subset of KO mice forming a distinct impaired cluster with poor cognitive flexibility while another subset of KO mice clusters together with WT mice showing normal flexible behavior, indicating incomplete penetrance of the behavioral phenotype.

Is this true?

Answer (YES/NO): YES